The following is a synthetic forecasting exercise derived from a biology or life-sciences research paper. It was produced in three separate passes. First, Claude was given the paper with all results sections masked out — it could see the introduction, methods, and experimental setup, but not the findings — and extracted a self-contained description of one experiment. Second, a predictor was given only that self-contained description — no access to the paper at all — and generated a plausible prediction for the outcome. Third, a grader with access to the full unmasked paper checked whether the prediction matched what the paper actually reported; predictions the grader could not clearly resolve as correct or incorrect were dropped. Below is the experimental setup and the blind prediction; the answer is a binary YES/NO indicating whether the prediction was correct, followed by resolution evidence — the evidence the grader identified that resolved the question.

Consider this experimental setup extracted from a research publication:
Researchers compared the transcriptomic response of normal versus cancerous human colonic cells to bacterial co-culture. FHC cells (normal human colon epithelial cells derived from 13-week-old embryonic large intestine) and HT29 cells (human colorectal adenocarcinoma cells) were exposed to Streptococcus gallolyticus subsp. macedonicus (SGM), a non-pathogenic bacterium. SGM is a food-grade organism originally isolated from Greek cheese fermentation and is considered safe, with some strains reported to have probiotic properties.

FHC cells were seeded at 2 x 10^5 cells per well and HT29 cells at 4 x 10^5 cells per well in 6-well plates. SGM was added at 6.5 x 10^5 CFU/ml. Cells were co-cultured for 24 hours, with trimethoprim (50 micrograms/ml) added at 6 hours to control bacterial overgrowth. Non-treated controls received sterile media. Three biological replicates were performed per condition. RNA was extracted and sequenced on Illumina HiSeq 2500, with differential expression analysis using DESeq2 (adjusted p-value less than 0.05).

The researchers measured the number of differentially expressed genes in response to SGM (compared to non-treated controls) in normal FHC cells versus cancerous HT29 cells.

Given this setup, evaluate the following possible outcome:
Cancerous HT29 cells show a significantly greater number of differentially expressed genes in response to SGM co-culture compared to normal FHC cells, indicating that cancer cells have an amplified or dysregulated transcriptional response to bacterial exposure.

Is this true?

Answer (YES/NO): NO